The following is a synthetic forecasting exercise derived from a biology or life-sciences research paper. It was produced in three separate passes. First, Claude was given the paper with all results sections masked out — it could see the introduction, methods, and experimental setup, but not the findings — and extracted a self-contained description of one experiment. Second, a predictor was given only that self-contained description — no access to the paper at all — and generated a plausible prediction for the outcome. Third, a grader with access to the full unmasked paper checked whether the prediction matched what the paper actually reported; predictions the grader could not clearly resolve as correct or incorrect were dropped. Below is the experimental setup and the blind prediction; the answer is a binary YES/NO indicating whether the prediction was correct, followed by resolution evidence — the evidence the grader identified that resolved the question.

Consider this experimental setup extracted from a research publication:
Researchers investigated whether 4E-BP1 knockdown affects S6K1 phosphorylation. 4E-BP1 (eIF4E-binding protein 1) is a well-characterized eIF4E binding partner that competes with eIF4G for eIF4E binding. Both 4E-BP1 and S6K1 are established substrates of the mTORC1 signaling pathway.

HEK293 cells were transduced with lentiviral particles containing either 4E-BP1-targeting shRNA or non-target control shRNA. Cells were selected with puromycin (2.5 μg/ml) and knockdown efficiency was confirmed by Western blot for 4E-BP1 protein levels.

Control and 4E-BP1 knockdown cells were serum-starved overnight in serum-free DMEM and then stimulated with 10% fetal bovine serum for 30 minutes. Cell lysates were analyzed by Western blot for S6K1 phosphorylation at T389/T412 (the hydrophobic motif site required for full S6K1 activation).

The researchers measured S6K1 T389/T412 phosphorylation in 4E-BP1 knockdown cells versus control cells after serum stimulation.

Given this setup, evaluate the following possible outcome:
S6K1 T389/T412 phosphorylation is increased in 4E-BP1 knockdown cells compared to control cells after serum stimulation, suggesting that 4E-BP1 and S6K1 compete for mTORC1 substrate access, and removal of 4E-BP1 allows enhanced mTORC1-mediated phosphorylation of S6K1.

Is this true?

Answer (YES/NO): YES